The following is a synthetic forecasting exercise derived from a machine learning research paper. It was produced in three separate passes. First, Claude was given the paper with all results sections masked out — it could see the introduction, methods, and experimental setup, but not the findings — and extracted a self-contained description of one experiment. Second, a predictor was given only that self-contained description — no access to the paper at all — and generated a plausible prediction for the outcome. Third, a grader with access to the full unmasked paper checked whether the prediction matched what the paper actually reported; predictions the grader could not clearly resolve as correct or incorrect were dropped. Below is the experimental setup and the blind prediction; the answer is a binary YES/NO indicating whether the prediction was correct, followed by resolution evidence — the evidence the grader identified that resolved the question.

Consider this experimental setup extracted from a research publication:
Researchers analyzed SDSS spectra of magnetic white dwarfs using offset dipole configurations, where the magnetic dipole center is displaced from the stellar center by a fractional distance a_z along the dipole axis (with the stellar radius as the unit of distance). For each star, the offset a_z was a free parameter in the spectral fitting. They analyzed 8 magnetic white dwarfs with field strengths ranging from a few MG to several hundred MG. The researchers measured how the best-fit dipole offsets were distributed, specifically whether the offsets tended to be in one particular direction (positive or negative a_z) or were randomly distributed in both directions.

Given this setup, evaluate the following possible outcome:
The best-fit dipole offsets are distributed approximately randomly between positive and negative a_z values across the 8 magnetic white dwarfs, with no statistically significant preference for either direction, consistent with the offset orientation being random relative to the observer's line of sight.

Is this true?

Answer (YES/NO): YES